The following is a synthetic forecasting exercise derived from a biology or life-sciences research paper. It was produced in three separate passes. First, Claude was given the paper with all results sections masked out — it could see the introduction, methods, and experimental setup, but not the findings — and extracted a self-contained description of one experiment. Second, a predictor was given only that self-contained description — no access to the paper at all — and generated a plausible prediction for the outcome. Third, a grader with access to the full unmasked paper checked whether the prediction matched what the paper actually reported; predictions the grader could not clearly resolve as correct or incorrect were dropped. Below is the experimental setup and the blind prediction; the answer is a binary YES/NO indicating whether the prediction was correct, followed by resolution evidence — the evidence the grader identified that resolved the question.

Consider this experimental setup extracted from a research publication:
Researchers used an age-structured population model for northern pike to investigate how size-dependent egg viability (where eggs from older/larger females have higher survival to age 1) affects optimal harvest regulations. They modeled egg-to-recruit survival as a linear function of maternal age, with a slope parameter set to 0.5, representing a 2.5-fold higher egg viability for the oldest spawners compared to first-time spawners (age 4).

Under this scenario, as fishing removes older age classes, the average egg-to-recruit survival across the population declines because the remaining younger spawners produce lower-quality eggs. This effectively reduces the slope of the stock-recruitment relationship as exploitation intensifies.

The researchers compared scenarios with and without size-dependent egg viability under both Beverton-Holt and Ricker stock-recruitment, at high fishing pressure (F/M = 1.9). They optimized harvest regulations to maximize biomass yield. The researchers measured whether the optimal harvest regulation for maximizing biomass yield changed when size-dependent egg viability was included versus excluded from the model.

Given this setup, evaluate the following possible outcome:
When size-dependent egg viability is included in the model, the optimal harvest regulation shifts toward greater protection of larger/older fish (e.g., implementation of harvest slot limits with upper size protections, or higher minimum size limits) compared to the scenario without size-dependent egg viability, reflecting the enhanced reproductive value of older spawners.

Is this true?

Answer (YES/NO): NO